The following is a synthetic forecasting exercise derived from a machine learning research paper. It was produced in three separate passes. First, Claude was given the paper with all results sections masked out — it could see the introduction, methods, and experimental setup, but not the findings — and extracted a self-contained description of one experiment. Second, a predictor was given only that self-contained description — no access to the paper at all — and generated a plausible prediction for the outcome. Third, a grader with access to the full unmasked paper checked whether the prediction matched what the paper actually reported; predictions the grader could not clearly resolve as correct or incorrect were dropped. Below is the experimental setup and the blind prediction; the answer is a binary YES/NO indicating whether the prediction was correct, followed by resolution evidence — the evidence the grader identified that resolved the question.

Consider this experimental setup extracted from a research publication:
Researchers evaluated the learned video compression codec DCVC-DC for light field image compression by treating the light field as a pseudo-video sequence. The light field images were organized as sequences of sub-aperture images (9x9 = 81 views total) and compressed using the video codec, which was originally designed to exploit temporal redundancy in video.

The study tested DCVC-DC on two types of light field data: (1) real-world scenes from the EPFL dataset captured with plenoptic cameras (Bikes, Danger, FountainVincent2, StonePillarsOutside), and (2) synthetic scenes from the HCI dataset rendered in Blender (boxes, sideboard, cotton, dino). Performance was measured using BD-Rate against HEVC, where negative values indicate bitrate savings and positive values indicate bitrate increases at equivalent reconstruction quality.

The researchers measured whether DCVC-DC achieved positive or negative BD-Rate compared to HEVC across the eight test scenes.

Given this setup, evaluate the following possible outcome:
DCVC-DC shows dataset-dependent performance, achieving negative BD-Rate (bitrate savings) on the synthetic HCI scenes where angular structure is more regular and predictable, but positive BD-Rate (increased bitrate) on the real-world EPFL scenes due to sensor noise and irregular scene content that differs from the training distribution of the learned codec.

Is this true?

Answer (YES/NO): NO